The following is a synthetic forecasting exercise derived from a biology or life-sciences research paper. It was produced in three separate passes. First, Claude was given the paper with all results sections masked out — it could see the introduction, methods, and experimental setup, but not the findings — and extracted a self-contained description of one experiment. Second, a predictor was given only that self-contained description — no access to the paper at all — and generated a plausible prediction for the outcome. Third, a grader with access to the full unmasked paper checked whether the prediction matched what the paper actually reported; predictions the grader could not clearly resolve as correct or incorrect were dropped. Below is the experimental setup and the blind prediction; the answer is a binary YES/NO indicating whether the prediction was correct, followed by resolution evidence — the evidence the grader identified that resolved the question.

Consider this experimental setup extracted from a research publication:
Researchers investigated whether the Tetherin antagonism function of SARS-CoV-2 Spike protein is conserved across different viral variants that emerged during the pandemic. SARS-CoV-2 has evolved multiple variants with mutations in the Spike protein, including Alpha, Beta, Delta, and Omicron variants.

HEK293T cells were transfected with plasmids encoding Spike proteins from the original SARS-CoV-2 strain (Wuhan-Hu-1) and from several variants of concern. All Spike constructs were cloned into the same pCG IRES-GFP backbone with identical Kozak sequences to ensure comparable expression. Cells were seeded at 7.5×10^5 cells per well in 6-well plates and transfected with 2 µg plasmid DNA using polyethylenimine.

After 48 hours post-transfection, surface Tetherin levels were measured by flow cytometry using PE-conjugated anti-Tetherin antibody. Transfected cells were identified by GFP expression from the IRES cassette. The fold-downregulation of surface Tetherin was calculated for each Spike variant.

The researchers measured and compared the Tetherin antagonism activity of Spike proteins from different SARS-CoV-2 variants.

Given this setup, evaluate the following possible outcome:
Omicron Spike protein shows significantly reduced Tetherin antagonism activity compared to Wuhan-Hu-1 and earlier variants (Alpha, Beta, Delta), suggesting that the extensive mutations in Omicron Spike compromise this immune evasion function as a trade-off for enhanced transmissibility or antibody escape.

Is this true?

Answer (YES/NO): NO